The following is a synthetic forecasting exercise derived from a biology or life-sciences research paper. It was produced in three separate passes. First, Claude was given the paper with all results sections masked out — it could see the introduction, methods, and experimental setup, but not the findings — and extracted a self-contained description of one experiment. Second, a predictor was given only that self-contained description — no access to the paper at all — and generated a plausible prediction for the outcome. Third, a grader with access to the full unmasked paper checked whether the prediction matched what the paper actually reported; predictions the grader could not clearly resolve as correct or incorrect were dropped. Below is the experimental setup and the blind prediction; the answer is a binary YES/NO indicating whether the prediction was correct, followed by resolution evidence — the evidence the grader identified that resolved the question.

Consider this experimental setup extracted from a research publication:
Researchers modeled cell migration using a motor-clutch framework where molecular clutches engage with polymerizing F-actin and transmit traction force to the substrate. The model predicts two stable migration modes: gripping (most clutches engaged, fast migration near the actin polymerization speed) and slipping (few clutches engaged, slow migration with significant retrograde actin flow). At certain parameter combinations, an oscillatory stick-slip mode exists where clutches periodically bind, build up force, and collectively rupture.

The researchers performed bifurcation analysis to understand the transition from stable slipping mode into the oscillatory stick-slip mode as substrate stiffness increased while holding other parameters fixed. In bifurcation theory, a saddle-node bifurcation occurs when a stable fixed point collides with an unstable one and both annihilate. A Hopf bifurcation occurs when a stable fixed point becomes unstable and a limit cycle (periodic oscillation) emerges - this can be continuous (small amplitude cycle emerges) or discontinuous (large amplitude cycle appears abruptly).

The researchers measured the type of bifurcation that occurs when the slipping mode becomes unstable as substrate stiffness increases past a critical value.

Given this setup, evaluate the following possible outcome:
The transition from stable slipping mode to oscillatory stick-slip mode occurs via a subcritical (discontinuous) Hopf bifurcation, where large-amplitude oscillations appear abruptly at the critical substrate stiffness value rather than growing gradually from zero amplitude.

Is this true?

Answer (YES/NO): NO